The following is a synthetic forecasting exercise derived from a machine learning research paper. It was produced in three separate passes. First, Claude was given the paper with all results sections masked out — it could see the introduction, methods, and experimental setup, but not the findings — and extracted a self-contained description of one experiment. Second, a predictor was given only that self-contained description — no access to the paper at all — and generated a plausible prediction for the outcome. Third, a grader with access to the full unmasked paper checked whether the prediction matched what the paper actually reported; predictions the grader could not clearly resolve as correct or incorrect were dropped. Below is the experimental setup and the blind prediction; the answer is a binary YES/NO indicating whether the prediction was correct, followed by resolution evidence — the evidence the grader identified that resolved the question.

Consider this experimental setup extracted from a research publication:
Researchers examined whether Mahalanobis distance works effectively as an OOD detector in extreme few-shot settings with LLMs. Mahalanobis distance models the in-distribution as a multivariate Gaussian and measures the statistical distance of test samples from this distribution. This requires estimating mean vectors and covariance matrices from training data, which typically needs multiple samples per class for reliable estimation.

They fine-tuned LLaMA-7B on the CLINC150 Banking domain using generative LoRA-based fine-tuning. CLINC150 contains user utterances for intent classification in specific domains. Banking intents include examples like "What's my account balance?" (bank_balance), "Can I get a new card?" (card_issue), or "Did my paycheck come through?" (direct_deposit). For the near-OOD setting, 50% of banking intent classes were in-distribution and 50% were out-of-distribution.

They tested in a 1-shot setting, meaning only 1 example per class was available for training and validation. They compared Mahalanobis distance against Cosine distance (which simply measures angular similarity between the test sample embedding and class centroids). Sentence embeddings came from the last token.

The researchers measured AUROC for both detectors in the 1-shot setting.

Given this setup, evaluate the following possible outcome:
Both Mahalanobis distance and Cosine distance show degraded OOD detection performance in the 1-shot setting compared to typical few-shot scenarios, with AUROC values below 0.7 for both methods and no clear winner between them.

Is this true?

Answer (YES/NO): NO